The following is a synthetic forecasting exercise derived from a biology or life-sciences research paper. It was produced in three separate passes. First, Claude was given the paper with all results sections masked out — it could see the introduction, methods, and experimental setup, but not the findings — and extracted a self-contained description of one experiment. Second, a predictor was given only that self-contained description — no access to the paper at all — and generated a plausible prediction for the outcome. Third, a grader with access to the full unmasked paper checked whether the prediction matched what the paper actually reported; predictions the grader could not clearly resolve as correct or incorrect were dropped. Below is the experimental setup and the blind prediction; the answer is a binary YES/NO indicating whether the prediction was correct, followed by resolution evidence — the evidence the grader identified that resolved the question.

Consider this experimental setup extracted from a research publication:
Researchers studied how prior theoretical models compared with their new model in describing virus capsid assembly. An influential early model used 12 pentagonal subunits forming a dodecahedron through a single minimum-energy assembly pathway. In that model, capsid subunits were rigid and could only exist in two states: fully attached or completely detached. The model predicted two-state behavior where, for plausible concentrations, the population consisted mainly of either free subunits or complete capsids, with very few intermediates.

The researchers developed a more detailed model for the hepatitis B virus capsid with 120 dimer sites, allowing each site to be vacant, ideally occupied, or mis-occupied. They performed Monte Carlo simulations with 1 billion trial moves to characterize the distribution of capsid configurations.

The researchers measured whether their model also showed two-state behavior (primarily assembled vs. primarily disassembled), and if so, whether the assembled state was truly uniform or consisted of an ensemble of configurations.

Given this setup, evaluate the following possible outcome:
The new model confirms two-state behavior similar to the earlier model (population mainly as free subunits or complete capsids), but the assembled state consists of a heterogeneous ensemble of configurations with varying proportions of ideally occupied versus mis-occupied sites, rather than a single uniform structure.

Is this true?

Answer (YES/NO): YES